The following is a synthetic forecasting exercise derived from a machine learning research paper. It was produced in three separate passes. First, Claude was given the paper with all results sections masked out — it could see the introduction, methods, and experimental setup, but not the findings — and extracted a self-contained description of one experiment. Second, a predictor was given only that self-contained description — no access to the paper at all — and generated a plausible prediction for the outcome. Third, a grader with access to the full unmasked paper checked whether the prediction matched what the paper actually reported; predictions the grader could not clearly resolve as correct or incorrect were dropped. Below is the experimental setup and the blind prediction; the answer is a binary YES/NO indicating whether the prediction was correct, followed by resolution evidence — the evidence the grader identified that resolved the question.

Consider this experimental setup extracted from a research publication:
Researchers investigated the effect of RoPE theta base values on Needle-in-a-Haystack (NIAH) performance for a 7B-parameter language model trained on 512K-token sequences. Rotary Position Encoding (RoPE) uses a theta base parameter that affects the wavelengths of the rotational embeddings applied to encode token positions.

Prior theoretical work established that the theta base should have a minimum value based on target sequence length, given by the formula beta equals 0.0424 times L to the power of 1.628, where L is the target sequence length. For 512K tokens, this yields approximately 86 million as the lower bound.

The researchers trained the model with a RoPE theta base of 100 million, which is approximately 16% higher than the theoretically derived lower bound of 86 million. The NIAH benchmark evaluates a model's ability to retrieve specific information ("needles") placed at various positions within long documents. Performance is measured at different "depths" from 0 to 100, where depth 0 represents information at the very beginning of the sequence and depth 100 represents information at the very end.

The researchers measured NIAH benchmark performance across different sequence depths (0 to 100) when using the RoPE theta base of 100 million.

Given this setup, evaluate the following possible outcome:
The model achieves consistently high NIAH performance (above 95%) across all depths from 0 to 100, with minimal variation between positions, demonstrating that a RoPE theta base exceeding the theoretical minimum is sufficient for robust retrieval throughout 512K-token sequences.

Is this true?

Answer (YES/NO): NO